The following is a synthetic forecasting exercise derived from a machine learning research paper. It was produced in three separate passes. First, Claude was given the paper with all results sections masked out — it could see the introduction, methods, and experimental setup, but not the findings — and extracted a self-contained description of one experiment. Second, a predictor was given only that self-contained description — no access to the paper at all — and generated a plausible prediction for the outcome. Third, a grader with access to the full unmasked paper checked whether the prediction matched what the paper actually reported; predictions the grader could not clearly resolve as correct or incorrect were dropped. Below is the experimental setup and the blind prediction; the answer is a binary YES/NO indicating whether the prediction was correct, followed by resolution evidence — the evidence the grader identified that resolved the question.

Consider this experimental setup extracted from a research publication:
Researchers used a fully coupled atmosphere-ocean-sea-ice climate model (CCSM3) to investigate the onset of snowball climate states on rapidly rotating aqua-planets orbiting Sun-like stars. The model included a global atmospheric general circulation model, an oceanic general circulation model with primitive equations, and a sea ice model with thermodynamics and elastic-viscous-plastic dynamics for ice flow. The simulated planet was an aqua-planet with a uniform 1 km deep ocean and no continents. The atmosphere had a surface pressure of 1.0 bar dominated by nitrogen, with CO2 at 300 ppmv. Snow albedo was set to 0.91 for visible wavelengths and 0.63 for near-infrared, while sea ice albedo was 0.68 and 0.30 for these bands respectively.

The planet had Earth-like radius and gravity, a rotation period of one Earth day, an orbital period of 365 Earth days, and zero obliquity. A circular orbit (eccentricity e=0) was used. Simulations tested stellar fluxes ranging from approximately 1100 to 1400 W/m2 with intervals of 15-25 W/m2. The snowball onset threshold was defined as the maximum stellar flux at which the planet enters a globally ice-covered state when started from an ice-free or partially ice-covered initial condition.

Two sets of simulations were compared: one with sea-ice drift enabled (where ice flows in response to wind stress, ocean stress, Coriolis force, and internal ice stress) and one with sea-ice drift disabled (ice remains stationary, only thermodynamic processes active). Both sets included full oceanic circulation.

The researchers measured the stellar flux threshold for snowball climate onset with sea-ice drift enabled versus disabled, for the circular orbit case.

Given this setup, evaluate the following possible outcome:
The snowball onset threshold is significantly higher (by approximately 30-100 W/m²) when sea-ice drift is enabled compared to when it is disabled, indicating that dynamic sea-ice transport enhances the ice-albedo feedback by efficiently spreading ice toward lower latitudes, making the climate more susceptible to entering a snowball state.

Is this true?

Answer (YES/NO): YES